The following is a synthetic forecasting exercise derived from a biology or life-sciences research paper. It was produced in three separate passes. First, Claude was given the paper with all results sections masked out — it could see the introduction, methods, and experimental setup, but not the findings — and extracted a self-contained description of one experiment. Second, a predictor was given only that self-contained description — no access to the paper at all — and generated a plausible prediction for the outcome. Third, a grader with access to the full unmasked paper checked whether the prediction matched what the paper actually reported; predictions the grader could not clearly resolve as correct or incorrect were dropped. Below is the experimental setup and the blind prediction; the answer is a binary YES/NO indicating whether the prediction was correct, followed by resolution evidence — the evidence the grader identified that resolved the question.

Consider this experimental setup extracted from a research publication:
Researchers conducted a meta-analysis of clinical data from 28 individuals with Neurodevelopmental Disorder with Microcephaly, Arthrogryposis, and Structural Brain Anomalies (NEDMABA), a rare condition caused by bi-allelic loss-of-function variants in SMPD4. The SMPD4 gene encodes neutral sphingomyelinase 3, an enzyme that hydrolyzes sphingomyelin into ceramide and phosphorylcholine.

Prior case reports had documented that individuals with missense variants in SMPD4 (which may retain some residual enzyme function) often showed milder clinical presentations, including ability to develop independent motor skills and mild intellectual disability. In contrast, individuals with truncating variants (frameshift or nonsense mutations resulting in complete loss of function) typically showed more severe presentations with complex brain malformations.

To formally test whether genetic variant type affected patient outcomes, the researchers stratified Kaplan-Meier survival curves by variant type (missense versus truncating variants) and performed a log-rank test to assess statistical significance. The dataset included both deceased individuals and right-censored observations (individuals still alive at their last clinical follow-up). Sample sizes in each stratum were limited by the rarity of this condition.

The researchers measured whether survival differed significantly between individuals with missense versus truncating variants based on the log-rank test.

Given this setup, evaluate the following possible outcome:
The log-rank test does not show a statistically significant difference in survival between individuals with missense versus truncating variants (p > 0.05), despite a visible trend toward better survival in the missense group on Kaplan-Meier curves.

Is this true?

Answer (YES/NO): NO